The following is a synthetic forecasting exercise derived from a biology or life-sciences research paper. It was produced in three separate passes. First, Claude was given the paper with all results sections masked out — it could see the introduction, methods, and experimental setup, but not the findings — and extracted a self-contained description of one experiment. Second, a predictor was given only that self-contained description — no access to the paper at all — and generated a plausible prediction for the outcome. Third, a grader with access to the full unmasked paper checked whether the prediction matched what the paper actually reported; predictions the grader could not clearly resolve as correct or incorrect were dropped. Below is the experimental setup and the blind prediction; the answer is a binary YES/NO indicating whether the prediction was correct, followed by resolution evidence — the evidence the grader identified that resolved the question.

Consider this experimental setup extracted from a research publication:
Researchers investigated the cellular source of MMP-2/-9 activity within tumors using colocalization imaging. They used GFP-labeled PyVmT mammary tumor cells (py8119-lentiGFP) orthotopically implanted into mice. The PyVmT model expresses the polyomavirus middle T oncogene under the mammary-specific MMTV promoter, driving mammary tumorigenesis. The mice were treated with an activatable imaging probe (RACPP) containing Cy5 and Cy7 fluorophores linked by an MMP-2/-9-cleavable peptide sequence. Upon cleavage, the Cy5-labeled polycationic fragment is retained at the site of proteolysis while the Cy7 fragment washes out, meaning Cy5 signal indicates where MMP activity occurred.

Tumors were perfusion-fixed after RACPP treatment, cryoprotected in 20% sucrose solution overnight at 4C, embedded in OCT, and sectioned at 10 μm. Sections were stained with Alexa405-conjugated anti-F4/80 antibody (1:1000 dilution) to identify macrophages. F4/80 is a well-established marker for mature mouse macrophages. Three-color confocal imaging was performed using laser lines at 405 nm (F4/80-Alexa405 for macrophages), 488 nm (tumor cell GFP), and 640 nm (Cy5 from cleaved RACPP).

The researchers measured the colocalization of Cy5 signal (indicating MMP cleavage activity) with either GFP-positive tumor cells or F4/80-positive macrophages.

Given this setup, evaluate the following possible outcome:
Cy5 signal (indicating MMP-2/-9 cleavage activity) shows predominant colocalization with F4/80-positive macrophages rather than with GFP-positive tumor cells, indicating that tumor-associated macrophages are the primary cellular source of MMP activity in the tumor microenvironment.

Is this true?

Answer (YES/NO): YES